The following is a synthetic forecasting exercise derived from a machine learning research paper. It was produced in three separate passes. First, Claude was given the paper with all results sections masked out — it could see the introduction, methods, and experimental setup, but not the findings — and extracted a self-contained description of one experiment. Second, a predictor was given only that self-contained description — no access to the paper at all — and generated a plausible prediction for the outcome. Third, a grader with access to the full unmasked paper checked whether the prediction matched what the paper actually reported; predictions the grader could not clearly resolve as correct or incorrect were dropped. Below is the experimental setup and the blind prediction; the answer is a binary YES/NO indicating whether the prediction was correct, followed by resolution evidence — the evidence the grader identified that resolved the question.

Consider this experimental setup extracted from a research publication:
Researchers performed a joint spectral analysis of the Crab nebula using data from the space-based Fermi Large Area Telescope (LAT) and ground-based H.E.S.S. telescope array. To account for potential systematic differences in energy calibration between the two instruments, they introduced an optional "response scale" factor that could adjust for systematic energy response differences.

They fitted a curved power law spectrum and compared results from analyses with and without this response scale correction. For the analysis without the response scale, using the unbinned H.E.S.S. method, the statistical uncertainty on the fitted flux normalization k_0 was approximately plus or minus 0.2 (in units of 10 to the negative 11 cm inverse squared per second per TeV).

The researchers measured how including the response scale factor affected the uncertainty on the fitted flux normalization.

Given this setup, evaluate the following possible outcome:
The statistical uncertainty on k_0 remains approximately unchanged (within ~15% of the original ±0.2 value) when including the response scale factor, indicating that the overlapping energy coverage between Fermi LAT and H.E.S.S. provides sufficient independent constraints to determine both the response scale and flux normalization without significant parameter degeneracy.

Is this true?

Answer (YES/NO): NO